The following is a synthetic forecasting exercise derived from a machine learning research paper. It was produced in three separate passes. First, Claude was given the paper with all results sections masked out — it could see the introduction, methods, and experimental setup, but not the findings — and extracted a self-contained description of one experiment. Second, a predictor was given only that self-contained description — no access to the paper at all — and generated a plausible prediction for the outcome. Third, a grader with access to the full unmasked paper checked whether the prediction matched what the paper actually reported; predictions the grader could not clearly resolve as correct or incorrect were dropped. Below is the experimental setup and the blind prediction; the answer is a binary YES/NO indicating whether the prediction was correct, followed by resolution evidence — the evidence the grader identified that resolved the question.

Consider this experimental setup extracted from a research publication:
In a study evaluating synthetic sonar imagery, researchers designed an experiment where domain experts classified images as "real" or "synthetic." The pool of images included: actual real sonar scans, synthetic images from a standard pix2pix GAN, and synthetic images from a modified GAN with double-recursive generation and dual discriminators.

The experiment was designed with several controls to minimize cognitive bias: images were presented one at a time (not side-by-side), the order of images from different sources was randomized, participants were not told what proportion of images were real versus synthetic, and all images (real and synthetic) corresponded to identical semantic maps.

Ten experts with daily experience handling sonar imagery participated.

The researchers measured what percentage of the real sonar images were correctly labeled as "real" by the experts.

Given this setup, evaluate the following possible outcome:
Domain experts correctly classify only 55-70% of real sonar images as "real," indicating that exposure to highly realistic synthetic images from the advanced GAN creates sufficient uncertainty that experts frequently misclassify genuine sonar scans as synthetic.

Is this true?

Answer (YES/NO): NO